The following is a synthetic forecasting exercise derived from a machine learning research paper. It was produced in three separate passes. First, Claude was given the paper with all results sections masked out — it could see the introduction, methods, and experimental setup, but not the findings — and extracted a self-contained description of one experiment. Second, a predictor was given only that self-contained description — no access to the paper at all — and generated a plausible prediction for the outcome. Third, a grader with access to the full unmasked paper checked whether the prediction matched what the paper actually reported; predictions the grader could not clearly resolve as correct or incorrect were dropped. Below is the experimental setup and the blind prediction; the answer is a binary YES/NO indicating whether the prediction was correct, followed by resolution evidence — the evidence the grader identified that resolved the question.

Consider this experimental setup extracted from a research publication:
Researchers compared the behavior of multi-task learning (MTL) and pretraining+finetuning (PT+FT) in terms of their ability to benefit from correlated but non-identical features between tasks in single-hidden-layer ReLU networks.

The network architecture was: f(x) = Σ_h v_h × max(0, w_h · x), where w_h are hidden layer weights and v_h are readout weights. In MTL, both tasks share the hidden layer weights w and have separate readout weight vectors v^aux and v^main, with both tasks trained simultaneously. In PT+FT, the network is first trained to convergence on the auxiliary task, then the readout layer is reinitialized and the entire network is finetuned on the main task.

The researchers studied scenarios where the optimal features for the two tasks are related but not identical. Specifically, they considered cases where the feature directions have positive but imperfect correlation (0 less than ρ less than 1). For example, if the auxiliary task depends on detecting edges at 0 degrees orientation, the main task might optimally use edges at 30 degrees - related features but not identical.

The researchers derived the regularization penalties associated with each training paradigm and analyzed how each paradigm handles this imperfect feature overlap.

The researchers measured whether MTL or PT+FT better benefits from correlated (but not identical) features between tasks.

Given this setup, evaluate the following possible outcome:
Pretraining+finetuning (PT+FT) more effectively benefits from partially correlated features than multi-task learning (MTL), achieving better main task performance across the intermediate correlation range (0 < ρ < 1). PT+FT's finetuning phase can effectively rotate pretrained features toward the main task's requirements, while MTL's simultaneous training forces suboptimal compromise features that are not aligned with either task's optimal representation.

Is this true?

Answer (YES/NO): YES